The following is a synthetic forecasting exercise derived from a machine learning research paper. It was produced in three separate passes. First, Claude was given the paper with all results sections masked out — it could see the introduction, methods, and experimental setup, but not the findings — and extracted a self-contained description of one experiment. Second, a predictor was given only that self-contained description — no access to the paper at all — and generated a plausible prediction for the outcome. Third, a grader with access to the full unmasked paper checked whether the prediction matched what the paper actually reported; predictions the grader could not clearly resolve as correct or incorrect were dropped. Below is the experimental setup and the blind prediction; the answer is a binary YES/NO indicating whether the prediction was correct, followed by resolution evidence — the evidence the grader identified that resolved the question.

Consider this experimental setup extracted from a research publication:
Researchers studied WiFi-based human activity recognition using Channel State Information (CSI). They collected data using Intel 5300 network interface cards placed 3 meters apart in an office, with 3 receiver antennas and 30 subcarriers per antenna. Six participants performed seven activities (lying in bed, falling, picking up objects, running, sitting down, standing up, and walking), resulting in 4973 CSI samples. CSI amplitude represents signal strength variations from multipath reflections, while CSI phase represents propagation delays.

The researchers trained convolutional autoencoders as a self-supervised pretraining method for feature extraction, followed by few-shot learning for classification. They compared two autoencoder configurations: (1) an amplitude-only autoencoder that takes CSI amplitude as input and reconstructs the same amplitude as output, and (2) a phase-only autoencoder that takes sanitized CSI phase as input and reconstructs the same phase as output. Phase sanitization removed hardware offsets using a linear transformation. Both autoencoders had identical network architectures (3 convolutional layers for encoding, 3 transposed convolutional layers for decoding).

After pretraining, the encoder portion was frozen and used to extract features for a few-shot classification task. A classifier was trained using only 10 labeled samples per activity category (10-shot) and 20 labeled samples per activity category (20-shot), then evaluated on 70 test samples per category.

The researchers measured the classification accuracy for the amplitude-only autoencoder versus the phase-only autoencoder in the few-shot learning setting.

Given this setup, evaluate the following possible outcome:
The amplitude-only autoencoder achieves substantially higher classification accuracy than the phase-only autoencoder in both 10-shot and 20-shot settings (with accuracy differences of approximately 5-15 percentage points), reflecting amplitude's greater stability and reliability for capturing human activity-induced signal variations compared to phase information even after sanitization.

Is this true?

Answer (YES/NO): NO